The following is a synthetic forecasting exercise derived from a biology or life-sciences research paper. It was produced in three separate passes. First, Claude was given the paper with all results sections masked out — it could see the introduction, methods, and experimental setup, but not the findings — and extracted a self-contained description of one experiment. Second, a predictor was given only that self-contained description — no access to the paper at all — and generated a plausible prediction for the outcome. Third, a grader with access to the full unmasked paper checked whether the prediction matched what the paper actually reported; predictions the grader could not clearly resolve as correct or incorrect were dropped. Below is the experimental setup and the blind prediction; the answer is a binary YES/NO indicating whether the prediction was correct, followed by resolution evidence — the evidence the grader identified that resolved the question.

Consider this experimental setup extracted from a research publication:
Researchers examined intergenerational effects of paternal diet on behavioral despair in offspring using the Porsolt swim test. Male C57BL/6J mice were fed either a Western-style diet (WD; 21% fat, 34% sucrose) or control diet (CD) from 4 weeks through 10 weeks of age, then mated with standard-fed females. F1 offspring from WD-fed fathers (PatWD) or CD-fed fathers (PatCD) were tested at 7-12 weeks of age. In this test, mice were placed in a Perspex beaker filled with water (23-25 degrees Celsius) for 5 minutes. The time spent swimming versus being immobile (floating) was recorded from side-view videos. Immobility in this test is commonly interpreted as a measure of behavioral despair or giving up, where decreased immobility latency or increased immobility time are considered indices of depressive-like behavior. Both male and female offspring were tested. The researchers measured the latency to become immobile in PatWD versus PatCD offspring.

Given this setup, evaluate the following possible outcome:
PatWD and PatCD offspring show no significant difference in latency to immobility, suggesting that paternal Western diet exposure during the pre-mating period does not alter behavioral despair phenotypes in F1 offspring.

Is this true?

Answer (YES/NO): NO